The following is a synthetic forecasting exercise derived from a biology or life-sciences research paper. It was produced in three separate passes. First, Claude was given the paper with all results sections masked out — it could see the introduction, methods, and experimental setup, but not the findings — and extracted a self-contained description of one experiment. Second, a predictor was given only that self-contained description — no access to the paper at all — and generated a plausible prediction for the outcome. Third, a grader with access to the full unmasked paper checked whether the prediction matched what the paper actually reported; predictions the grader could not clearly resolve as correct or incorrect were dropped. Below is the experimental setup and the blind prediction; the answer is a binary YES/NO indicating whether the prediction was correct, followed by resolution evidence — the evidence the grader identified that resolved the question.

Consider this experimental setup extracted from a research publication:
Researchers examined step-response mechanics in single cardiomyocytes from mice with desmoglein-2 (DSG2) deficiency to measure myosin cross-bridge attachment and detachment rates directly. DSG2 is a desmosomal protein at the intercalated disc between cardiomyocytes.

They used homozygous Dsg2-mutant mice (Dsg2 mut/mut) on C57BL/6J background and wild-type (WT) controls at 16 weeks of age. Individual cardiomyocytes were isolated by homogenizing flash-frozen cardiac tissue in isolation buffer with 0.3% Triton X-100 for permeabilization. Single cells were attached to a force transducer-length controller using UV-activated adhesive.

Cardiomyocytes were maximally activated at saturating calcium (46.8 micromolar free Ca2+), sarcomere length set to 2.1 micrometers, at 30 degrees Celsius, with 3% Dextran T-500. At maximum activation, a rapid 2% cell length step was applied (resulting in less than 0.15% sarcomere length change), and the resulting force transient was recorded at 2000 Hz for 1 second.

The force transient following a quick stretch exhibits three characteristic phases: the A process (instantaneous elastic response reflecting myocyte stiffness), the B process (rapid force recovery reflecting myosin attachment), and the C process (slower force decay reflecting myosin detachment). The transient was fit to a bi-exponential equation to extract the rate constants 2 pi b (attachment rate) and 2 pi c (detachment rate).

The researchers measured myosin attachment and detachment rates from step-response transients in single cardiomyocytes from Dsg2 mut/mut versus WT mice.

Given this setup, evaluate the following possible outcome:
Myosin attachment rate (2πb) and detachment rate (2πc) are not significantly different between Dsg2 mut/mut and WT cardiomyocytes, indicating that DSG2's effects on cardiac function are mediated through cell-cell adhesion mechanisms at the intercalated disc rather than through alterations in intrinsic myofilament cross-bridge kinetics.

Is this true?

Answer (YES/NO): NO